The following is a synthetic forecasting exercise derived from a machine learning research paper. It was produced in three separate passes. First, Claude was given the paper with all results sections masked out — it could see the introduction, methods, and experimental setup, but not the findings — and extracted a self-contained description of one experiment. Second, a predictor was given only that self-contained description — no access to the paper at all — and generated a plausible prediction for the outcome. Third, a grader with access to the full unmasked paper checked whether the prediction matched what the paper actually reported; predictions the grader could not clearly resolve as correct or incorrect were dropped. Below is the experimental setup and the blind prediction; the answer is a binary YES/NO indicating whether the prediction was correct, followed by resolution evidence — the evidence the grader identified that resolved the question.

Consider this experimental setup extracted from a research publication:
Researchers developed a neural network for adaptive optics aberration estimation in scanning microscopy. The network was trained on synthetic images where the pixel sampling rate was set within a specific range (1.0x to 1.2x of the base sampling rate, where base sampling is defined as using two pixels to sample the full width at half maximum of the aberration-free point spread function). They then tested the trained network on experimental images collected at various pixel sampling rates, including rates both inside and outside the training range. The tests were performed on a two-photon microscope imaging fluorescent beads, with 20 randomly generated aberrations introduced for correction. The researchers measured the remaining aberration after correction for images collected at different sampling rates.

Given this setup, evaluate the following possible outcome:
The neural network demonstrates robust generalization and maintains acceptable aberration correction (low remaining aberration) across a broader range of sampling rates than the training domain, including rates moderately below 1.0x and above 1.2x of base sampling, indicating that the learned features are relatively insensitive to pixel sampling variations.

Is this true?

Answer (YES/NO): YES